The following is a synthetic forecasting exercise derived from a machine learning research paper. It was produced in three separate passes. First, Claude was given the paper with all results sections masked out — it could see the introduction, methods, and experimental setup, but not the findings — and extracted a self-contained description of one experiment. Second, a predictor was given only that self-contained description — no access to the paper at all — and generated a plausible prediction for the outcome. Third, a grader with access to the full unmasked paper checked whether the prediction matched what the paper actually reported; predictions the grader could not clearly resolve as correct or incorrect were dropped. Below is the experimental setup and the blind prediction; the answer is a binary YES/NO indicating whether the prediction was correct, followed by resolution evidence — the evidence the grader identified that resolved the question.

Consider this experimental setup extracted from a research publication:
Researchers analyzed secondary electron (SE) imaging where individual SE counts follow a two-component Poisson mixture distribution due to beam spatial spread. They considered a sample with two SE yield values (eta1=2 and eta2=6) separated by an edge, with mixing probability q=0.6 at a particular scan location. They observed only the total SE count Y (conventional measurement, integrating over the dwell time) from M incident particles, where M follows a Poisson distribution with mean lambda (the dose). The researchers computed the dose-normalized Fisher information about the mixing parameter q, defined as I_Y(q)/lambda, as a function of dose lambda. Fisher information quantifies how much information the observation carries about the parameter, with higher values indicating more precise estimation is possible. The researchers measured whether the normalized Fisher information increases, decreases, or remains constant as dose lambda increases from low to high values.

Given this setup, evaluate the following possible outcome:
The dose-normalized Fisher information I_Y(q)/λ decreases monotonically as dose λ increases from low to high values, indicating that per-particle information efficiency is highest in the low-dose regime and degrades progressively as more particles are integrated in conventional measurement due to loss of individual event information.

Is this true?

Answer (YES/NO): YES